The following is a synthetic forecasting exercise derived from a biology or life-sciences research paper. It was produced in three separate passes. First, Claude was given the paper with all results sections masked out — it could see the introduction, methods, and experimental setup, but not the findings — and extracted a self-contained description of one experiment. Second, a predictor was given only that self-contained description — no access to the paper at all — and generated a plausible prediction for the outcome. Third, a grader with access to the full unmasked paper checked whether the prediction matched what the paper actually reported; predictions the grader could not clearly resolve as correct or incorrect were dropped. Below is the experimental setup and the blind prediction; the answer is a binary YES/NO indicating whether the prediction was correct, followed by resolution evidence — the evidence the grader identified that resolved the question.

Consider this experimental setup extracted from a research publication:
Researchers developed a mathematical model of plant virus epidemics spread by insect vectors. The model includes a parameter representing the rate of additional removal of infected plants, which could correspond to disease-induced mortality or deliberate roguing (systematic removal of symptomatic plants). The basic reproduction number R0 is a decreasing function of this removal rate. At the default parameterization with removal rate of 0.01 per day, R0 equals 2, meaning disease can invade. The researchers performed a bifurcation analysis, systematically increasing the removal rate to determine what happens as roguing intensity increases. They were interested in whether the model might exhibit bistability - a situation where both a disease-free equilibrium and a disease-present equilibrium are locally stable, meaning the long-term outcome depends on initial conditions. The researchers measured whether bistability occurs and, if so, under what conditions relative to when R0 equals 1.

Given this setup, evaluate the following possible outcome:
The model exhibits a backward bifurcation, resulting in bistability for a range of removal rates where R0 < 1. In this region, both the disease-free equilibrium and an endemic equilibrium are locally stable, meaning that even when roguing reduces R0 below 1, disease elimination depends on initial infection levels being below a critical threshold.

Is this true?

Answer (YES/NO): YES